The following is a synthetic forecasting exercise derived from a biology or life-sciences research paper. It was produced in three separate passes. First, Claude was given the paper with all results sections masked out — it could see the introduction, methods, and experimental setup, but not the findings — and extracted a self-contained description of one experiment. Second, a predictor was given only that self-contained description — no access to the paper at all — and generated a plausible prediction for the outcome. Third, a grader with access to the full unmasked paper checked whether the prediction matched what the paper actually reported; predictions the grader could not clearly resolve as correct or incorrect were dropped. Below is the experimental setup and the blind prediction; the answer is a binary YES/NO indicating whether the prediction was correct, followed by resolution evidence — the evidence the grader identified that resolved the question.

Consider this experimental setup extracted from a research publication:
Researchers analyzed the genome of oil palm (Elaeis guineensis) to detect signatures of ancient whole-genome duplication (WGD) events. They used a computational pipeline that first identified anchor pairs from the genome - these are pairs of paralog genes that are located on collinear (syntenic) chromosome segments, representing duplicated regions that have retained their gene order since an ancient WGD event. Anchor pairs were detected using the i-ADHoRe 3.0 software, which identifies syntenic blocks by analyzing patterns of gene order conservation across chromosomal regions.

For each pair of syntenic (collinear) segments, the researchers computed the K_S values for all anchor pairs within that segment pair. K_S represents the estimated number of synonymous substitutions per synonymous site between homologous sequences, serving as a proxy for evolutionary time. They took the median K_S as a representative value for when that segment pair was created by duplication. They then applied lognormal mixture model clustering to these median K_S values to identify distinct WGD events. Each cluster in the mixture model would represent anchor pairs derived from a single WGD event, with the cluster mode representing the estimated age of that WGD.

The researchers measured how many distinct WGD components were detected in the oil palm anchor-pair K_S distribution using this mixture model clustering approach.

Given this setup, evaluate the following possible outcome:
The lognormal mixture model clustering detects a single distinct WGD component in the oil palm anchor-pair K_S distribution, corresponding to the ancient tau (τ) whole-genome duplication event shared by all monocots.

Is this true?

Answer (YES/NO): NO